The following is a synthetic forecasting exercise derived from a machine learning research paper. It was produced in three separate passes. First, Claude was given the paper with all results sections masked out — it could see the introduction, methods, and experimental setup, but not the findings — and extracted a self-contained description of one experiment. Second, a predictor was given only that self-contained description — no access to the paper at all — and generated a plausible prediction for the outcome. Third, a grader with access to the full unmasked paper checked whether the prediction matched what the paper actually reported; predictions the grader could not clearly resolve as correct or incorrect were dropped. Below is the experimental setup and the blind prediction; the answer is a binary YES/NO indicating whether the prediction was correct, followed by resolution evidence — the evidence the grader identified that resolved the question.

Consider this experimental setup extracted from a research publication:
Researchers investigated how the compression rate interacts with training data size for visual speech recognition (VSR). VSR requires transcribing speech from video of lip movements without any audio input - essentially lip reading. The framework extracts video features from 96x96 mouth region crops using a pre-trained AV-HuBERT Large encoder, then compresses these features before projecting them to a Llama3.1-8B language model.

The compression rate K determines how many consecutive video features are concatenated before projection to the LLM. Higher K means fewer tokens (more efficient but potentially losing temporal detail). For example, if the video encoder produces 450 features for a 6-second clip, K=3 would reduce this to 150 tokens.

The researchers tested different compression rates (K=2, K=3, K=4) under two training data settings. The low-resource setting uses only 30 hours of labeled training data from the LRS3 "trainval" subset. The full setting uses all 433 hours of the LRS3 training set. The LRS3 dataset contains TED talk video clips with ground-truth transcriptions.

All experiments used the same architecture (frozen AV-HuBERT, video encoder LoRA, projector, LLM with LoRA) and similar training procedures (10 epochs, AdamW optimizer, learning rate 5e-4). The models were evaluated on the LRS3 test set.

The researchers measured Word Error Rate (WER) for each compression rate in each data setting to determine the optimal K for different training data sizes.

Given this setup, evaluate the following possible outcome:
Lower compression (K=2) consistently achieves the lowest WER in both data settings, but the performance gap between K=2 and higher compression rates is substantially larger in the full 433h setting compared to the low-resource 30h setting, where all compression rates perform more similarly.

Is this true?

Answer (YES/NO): NO